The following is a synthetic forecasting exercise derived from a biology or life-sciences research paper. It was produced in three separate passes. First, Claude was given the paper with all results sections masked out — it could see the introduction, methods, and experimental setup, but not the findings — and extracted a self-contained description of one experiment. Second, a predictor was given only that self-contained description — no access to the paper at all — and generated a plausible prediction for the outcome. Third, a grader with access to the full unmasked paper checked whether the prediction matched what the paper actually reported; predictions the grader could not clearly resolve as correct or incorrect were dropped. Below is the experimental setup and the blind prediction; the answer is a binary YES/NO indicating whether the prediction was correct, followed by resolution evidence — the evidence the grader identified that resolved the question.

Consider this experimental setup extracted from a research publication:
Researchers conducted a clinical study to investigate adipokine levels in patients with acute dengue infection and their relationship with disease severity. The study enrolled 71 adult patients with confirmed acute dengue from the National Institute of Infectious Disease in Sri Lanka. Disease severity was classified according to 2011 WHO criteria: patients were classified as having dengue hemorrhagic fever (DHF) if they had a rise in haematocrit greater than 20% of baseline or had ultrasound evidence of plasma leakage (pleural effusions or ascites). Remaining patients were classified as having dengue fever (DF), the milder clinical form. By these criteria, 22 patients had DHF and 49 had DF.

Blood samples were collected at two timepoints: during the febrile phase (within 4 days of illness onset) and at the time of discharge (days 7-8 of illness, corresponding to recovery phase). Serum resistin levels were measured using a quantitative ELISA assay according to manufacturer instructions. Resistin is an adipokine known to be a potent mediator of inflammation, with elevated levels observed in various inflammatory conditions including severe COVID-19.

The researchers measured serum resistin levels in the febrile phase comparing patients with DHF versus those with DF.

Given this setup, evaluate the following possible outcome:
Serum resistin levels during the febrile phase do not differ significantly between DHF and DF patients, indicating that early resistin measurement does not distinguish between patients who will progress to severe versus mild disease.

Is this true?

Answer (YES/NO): NO